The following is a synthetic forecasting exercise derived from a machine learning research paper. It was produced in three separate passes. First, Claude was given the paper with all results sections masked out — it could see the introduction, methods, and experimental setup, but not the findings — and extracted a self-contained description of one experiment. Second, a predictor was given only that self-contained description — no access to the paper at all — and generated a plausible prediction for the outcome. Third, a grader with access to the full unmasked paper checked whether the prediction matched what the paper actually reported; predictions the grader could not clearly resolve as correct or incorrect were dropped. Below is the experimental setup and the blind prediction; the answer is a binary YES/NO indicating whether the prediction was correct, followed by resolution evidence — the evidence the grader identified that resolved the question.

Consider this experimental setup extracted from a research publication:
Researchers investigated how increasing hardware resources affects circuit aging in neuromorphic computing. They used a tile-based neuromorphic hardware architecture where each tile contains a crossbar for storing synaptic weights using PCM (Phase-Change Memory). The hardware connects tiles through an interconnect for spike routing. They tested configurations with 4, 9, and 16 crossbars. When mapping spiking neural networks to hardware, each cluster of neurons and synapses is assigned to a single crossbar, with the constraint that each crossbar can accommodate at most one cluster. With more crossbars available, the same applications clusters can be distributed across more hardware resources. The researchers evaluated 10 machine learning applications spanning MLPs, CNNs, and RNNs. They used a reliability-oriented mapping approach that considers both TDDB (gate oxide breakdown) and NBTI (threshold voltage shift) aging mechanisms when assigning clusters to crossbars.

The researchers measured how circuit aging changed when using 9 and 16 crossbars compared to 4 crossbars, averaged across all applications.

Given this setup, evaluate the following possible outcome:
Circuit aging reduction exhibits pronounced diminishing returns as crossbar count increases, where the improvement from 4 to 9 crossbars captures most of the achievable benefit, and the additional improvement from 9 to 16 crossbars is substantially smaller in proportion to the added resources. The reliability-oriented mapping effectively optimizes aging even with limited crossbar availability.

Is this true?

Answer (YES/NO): YES